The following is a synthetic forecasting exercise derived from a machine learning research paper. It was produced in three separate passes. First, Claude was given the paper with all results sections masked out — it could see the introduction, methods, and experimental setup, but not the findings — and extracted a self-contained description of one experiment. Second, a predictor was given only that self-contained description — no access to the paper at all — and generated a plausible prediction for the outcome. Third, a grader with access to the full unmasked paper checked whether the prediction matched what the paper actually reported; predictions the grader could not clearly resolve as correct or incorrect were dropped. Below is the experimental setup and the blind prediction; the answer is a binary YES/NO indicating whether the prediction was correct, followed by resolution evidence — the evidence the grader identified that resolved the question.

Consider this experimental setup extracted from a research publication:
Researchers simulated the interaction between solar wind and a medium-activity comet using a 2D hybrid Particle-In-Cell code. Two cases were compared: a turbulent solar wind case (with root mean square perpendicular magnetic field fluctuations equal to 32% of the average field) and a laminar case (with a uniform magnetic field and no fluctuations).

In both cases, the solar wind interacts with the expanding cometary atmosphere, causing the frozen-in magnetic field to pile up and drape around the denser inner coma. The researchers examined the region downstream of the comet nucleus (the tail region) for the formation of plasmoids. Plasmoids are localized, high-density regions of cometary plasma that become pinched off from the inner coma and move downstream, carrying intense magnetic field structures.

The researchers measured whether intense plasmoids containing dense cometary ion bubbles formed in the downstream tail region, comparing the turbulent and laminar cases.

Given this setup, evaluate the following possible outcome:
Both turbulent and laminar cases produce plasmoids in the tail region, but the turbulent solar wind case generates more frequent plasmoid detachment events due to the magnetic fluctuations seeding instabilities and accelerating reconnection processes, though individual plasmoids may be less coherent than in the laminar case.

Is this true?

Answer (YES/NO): NO